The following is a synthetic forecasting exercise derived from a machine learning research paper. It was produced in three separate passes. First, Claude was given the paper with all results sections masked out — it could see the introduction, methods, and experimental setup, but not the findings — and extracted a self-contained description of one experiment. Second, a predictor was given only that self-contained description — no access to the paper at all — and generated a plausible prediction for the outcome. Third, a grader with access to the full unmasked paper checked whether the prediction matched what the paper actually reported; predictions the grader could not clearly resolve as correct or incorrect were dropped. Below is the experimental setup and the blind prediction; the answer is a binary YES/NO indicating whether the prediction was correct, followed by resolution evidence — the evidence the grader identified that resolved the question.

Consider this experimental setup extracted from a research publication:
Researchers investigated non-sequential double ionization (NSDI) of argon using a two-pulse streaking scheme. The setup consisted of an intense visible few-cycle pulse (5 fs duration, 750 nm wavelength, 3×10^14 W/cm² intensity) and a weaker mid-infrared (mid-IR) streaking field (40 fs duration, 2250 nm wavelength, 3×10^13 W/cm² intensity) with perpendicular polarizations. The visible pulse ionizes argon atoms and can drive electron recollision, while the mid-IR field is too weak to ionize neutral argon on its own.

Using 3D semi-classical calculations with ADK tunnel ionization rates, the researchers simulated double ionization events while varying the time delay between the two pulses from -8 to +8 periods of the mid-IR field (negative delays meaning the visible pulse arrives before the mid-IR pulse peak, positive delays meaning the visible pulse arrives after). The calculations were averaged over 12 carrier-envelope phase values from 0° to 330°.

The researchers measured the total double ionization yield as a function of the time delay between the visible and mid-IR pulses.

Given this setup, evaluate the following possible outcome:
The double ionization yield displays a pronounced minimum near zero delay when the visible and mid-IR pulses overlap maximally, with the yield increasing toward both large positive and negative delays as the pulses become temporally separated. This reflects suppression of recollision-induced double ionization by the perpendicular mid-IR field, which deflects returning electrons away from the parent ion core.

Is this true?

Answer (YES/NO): YES